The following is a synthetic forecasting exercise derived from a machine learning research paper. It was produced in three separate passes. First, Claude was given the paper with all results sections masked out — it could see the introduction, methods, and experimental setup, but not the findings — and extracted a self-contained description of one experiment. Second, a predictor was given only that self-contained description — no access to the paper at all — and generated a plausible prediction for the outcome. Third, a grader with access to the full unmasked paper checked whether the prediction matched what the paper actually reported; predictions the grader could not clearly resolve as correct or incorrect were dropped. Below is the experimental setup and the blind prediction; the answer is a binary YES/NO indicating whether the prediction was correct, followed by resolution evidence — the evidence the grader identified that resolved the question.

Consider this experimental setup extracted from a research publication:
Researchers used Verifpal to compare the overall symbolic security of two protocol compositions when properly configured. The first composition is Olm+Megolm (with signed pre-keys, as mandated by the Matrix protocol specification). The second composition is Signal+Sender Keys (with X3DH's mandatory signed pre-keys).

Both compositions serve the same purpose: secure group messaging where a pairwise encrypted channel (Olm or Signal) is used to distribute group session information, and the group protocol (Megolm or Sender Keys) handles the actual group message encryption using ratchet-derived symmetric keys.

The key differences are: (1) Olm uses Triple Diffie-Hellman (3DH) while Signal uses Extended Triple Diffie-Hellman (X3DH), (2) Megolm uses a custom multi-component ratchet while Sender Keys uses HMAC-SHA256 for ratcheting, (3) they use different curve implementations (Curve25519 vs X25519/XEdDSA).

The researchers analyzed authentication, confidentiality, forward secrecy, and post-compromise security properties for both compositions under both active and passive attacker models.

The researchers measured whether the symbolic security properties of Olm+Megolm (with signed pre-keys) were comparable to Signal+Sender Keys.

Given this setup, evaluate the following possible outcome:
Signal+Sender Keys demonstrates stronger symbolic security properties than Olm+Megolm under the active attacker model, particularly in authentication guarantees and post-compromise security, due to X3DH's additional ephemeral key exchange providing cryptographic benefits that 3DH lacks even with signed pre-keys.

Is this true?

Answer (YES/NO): NO